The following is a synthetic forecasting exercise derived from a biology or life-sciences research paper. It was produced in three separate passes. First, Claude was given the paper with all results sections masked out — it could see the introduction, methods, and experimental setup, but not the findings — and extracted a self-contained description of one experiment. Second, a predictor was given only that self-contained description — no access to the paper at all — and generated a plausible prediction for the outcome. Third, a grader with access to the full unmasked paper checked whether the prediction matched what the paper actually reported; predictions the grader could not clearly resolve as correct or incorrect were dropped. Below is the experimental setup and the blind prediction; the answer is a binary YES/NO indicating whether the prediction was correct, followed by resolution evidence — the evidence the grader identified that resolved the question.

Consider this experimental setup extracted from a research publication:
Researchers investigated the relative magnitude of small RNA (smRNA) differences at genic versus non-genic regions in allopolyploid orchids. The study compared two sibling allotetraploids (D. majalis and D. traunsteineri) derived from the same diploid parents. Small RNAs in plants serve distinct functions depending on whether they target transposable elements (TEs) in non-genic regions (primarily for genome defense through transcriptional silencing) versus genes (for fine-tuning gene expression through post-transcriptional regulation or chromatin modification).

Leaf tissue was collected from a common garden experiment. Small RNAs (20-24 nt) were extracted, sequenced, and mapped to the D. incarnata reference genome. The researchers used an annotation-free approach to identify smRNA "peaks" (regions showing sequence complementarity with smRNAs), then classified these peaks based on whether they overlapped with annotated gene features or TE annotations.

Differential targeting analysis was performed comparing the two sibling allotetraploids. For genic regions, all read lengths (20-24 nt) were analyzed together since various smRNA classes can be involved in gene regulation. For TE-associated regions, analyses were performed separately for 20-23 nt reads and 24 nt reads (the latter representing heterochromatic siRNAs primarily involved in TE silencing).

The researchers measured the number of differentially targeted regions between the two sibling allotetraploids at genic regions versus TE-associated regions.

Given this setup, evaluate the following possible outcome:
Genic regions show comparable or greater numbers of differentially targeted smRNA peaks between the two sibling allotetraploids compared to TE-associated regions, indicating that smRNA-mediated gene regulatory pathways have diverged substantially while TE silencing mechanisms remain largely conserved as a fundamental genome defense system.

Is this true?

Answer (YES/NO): NO